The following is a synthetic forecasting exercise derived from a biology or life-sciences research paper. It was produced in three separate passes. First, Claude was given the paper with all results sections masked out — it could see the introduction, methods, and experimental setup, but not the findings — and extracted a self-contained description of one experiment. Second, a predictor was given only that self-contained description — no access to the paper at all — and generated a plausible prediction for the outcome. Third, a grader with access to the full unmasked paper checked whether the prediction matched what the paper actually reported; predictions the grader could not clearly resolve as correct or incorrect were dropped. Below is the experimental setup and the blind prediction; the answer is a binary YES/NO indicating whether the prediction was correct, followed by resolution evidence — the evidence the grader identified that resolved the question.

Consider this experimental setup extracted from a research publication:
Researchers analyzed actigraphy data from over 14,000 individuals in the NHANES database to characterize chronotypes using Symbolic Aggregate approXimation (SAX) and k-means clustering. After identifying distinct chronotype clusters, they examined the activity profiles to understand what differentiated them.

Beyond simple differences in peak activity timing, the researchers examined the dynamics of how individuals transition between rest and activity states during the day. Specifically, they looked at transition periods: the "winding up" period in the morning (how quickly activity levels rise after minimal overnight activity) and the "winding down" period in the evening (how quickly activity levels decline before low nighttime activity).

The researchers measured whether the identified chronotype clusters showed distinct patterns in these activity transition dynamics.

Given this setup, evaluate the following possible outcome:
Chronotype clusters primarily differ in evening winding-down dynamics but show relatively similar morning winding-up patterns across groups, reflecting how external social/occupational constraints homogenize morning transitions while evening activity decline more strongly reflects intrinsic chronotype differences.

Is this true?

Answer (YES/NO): NO